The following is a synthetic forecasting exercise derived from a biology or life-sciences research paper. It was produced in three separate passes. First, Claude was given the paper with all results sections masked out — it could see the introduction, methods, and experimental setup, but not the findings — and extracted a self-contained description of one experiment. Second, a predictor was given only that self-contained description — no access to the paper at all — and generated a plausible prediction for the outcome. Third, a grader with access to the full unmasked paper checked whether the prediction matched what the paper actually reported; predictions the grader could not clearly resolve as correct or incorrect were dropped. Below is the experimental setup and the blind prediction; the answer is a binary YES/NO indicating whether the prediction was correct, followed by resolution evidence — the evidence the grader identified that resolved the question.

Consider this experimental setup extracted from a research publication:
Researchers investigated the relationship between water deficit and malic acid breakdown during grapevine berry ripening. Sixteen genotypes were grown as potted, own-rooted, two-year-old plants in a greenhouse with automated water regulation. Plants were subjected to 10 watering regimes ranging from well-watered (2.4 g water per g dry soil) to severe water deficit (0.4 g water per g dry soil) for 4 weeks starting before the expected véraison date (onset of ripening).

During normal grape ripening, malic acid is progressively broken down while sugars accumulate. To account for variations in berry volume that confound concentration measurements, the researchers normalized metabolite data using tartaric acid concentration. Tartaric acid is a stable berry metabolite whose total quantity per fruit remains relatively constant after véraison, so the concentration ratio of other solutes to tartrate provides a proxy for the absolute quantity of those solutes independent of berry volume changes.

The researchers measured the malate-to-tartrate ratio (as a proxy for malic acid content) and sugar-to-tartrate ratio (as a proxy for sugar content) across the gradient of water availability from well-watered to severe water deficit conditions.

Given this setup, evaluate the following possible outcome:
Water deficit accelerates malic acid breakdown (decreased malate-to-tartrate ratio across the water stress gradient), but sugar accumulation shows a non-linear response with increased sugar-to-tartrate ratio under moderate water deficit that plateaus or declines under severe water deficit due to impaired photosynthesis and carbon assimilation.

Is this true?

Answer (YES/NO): NO